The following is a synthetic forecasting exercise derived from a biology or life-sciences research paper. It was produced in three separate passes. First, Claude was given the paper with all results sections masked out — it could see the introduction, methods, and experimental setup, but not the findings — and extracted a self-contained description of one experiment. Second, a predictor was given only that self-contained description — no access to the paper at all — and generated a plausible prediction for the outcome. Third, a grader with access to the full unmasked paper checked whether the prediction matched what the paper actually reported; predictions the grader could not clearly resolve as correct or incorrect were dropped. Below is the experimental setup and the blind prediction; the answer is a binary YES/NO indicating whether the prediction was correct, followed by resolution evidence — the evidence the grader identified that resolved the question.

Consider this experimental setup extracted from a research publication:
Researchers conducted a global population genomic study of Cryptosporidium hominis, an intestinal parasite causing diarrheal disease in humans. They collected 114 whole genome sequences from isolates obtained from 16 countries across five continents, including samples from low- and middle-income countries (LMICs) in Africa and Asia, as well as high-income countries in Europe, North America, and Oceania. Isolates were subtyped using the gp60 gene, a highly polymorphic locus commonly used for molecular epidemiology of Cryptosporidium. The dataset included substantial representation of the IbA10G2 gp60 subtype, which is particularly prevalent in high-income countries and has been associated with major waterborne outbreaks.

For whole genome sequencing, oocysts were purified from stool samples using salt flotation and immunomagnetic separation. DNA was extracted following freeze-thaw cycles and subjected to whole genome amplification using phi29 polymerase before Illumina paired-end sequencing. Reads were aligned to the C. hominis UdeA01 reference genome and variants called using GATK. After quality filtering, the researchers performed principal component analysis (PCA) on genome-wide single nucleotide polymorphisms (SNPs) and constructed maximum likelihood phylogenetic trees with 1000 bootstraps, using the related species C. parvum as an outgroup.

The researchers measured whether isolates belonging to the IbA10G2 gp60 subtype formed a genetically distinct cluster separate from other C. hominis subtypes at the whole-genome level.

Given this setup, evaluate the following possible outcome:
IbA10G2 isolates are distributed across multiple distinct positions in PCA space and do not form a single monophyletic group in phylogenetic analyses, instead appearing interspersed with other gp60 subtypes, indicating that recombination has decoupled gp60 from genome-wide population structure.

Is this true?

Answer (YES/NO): NO